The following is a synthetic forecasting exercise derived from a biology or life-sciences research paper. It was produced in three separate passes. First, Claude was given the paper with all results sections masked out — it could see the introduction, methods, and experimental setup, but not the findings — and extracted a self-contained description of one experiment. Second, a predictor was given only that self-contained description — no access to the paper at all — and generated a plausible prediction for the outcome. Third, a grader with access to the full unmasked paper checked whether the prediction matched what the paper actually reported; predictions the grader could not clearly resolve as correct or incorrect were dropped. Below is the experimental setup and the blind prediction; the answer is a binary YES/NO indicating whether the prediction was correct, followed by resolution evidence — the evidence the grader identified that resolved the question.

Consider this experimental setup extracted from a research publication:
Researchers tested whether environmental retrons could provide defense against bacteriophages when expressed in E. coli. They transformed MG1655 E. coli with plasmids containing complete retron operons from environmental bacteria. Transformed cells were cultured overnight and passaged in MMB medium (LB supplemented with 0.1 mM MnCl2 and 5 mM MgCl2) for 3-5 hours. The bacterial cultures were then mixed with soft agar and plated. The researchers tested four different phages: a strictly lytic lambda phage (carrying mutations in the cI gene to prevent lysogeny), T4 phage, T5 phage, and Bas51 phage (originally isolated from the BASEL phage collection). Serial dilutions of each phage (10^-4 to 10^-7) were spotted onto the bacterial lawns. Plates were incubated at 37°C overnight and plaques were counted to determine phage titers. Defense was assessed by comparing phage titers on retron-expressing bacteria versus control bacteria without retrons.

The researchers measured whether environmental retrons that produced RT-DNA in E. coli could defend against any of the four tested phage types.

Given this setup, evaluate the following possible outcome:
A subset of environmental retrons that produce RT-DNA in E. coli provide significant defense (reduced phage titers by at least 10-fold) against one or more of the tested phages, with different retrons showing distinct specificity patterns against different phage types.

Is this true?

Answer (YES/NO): NO